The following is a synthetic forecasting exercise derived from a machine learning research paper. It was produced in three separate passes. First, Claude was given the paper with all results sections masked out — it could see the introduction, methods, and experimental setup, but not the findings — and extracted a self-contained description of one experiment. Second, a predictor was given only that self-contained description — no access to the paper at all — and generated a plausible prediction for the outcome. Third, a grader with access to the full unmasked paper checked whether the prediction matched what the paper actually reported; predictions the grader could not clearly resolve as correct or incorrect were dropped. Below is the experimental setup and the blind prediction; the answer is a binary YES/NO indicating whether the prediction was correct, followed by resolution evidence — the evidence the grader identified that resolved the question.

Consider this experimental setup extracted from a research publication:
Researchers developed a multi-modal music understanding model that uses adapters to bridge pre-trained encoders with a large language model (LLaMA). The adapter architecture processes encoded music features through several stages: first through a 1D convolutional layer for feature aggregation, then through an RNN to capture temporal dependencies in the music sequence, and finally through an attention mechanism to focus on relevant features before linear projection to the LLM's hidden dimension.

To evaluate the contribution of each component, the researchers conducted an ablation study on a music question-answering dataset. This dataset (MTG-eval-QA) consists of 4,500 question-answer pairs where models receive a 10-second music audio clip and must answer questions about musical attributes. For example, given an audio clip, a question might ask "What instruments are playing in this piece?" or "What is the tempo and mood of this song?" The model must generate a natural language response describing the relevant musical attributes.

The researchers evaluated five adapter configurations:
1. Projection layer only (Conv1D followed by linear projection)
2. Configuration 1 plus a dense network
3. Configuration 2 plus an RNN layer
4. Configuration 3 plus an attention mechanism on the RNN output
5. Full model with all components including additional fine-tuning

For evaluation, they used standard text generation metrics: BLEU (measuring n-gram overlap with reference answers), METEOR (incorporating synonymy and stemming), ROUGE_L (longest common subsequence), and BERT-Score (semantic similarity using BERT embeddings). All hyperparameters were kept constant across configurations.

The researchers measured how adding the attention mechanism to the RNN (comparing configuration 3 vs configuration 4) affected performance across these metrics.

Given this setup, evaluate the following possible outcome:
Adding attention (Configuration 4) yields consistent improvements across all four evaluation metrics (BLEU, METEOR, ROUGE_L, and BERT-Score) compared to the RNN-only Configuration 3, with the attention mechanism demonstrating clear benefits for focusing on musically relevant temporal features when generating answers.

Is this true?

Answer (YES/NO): YES